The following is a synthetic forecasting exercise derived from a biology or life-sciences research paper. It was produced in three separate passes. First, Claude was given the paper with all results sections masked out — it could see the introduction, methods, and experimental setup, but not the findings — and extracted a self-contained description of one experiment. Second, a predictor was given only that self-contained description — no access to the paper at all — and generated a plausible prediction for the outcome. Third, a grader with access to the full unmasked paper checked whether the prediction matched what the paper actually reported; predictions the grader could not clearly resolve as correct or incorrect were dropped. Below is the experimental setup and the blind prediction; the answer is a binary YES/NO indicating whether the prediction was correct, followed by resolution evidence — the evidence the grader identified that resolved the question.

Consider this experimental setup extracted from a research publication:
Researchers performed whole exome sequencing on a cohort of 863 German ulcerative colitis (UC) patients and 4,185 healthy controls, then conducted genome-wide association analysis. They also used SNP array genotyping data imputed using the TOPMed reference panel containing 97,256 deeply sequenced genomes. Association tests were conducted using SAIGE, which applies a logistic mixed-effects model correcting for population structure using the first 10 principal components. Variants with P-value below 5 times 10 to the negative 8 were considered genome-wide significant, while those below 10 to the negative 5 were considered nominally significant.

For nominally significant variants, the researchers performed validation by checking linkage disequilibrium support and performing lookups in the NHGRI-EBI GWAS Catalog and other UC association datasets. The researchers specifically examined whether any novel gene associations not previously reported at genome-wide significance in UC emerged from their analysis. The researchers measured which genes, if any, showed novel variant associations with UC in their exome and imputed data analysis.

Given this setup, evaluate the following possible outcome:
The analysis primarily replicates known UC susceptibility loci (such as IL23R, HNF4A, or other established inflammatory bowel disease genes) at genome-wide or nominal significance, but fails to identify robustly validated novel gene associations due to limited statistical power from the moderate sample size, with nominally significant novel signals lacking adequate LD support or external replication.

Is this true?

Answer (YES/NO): NO